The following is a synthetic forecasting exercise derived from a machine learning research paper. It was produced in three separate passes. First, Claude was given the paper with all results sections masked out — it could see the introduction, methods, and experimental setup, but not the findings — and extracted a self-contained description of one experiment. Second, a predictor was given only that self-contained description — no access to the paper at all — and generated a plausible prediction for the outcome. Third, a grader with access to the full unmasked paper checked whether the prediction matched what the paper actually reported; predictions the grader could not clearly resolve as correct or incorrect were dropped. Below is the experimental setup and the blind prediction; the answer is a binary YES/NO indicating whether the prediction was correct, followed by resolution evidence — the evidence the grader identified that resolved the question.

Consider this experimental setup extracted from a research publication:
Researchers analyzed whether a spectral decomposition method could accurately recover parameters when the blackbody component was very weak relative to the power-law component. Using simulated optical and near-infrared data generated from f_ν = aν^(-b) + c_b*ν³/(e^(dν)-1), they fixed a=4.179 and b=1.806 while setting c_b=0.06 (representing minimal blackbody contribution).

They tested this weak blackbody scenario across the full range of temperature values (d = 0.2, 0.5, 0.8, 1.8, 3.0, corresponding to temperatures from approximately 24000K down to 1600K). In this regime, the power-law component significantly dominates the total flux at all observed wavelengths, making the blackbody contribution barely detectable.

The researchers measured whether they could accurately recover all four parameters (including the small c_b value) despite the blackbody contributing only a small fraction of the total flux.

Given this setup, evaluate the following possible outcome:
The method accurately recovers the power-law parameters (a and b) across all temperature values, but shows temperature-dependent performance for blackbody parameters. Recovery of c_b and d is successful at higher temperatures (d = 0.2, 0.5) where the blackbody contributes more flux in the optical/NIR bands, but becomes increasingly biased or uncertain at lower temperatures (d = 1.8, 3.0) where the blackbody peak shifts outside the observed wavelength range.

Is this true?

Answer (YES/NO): NO